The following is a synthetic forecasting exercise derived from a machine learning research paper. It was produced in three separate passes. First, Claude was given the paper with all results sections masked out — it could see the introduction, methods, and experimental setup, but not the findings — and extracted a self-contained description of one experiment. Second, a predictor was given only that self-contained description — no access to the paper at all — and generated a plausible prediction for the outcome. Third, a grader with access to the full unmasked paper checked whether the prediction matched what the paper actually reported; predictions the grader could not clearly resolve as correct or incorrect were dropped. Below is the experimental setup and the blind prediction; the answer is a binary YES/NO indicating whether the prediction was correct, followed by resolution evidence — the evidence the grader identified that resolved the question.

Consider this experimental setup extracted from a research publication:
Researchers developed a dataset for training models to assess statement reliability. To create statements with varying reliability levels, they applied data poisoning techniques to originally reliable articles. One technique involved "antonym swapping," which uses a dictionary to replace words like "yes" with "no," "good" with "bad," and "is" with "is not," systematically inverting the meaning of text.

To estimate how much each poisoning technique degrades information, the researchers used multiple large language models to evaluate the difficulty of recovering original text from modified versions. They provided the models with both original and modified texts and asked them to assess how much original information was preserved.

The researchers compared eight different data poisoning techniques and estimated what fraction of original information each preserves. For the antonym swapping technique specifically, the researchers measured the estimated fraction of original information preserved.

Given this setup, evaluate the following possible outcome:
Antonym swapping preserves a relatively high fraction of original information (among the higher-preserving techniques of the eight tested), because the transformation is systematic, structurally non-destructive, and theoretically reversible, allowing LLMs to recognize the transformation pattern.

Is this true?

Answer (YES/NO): NO